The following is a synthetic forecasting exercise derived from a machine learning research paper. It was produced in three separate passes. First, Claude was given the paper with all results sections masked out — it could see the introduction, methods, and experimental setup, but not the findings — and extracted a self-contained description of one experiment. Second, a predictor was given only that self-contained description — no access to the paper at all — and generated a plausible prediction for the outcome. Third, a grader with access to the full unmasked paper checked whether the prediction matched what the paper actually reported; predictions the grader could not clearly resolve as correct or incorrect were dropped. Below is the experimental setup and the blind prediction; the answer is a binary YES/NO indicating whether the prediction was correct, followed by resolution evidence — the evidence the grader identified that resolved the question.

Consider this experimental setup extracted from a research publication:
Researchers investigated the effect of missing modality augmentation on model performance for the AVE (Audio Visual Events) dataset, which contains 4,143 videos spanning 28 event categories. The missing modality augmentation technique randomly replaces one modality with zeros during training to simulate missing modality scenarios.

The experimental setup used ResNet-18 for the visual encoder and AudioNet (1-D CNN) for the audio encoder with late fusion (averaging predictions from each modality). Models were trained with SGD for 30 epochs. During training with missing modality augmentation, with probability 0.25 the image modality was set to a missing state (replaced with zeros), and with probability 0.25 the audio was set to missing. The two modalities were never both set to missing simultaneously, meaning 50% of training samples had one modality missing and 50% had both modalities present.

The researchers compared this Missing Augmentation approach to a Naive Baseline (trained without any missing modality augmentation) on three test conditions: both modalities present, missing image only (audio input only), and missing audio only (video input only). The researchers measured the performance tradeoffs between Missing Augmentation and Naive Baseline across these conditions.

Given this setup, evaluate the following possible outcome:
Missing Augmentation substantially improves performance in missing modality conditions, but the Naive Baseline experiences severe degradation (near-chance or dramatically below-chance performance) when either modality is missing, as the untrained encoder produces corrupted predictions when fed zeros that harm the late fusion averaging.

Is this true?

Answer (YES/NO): NO